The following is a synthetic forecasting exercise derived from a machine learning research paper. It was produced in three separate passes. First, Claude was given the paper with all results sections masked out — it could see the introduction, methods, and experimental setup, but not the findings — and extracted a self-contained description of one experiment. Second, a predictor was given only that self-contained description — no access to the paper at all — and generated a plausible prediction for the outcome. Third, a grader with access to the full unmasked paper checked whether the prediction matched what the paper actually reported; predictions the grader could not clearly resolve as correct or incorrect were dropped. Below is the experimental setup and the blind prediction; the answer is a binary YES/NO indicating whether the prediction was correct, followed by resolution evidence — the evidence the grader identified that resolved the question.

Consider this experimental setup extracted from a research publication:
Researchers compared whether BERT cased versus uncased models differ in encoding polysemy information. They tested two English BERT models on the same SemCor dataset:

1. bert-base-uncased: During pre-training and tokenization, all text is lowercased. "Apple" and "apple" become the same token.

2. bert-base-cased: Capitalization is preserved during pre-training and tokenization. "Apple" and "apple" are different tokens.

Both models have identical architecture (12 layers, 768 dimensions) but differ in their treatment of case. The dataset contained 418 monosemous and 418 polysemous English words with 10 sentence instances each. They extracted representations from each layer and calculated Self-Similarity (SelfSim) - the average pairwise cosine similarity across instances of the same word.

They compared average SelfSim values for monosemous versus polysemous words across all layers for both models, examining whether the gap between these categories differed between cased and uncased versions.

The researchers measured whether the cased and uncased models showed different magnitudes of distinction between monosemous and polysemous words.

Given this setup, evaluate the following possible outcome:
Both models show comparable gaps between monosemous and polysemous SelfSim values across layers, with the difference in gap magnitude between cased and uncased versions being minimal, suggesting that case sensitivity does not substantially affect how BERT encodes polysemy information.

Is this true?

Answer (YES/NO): NO